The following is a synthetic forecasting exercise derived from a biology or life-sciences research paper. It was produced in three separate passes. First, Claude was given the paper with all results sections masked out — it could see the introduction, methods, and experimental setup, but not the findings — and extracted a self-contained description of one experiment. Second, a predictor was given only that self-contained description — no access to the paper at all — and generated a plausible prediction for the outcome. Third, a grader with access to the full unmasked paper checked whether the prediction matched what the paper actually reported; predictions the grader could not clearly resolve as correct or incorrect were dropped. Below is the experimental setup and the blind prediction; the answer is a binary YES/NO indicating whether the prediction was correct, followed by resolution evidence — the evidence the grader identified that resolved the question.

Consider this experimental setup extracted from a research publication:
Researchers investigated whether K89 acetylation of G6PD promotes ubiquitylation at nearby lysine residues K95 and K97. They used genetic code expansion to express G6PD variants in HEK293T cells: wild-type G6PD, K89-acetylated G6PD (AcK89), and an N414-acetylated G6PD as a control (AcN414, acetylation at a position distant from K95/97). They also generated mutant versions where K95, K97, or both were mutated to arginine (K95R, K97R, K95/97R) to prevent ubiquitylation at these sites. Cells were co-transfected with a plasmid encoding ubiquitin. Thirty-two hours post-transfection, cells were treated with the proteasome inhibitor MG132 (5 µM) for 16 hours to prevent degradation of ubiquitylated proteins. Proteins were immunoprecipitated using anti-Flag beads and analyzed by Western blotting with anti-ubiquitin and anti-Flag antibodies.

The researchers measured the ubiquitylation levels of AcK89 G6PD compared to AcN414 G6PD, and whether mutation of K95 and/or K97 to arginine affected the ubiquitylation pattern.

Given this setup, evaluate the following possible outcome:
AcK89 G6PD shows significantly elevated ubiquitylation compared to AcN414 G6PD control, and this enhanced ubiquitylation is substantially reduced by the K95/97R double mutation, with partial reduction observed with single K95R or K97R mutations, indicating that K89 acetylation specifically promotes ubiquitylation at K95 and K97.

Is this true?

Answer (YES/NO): NO